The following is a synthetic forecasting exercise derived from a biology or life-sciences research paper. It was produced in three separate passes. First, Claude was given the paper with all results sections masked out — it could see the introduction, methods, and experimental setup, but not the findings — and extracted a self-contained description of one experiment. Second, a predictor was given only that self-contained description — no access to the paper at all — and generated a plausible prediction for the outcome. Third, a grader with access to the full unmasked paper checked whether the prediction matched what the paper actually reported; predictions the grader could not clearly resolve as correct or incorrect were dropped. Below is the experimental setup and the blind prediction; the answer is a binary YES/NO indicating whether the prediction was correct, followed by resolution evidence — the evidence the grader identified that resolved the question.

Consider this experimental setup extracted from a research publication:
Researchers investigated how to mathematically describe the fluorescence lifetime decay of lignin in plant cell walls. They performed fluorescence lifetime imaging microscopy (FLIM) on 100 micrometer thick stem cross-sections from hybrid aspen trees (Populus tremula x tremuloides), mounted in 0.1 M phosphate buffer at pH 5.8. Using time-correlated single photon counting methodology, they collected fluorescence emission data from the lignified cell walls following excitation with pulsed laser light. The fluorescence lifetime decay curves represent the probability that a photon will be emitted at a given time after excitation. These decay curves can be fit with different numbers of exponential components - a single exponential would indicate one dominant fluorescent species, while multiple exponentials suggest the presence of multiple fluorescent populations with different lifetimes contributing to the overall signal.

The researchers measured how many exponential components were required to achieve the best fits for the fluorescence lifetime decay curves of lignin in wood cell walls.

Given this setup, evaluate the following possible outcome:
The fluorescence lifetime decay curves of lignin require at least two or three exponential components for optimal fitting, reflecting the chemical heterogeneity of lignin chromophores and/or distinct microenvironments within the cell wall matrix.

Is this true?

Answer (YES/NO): YES